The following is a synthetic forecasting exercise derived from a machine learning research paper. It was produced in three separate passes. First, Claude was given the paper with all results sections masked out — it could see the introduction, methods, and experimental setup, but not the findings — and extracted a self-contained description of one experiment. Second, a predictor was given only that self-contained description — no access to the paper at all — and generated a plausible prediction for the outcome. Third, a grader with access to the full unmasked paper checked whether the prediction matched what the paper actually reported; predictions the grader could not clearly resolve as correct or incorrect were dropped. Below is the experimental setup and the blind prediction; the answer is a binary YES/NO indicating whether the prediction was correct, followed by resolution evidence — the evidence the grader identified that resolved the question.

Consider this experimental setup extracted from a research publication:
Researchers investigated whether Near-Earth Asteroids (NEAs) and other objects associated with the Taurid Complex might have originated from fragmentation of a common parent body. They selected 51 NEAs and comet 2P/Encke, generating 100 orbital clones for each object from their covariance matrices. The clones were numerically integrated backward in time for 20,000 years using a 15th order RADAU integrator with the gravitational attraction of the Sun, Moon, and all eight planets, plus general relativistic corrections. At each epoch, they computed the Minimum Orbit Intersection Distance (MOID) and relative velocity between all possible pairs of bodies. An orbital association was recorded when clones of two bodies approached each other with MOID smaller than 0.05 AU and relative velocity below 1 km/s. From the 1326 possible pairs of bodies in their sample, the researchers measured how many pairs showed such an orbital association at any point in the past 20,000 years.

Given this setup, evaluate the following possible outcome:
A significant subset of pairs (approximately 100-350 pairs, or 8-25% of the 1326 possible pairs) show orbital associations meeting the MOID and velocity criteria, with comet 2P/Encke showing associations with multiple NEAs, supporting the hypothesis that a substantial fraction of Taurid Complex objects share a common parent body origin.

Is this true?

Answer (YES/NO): NO